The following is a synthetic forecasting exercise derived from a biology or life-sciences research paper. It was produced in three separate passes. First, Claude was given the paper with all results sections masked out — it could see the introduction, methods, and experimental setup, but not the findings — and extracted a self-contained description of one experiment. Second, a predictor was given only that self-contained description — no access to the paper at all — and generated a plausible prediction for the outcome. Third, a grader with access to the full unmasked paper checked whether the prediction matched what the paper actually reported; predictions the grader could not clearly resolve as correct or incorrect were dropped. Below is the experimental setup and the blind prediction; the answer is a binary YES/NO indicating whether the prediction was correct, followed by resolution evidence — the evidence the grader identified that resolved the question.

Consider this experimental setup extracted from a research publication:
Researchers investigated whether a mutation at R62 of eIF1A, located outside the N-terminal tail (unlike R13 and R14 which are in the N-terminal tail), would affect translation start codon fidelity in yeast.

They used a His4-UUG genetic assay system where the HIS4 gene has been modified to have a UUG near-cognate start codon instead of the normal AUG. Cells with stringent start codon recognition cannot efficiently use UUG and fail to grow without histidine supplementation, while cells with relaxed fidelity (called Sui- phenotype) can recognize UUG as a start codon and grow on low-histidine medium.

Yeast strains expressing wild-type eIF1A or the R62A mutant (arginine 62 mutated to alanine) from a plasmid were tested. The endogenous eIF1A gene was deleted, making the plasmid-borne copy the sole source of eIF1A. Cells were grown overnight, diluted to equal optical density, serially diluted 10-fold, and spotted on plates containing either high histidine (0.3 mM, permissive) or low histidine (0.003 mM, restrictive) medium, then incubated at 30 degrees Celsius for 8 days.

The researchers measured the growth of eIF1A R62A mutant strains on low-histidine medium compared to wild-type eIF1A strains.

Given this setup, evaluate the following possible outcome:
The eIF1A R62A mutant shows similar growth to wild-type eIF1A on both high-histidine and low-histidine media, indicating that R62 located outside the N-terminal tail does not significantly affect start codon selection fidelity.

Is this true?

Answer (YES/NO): YES